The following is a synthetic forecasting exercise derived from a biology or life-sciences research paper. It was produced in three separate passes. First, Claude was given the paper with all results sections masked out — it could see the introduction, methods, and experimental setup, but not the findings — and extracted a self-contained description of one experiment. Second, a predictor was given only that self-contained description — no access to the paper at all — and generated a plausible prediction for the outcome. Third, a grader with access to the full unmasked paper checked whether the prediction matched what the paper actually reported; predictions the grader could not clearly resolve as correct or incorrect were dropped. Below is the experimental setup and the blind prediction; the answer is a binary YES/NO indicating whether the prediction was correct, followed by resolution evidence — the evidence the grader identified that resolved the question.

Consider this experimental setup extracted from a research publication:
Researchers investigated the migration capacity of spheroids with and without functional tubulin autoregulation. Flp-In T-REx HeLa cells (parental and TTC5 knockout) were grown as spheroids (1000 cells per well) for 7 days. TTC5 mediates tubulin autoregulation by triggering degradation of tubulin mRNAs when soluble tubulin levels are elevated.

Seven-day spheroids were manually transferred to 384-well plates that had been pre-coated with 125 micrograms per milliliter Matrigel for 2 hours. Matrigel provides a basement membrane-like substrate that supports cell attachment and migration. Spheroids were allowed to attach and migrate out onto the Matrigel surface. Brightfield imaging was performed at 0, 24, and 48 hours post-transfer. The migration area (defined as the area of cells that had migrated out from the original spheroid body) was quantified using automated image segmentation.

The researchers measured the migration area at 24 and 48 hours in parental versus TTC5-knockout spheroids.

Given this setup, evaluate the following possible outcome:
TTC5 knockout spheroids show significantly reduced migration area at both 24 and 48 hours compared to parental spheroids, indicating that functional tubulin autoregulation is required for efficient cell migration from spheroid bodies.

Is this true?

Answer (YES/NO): NO